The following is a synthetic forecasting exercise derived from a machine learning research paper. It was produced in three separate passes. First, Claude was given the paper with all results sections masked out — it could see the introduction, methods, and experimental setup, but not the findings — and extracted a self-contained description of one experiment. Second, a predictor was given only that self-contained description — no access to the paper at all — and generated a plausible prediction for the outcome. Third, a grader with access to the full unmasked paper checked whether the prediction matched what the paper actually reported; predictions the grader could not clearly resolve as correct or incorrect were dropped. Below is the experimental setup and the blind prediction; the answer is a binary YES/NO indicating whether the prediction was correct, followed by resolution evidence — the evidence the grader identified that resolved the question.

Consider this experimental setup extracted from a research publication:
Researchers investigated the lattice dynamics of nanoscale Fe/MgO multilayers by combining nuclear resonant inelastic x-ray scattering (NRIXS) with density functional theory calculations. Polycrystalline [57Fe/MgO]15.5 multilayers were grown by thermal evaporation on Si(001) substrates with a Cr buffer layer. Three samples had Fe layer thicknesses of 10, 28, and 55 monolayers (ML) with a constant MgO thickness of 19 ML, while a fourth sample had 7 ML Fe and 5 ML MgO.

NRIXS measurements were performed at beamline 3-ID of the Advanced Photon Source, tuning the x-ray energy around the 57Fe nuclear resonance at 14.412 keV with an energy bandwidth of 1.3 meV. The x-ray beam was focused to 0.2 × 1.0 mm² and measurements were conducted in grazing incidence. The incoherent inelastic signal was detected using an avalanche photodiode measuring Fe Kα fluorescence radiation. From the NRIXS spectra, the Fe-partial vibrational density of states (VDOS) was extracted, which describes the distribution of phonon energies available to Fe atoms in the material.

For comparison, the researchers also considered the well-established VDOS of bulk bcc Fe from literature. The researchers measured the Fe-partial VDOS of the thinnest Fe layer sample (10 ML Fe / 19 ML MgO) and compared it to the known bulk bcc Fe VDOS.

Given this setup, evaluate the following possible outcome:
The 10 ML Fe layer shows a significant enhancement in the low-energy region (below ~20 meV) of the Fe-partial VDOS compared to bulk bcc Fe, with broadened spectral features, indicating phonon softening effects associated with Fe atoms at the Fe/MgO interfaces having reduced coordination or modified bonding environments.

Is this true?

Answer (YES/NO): YES